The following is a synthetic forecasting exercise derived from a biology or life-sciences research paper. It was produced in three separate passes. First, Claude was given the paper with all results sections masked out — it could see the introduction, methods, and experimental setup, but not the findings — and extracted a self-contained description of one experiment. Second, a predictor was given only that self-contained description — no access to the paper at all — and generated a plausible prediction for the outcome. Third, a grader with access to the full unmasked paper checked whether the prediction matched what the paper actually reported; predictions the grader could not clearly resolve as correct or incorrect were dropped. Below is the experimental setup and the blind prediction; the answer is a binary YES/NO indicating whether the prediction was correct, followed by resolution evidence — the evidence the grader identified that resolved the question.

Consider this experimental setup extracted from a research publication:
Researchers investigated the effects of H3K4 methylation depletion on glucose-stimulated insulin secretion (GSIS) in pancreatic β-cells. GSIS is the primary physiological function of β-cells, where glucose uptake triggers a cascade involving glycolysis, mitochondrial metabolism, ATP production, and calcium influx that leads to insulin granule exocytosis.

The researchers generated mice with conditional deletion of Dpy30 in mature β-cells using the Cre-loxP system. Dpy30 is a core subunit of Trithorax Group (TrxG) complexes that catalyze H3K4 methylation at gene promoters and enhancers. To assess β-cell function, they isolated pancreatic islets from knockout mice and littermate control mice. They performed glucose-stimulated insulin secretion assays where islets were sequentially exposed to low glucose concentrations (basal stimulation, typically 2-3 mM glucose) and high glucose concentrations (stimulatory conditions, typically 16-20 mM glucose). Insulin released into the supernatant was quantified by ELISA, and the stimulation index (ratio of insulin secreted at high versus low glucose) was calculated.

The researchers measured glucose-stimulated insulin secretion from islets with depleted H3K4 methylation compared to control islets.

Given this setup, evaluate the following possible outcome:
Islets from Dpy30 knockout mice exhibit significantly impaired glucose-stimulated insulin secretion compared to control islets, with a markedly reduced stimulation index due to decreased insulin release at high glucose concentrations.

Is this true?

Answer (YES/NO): YES